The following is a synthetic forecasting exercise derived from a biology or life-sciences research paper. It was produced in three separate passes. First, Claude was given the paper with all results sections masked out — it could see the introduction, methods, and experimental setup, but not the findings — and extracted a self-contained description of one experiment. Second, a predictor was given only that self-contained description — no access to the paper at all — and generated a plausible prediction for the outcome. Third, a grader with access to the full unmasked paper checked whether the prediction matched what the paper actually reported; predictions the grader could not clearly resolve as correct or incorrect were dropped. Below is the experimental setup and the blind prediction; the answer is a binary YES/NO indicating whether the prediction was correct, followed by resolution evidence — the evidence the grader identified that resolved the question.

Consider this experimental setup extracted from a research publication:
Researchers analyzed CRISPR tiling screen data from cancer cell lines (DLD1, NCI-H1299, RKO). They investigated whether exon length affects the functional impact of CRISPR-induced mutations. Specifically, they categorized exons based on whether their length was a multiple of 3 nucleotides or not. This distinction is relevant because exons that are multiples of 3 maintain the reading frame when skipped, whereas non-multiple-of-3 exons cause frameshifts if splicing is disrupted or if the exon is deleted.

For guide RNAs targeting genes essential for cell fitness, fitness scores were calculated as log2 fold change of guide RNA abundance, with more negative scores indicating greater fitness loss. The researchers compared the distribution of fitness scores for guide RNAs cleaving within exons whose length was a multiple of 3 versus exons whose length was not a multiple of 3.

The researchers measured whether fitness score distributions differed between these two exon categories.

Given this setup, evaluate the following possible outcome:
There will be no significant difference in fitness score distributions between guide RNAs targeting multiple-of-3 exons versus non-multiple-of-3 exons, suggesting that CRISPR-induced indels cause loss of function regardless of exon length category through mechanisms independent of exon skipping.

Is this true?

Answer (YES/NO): YES